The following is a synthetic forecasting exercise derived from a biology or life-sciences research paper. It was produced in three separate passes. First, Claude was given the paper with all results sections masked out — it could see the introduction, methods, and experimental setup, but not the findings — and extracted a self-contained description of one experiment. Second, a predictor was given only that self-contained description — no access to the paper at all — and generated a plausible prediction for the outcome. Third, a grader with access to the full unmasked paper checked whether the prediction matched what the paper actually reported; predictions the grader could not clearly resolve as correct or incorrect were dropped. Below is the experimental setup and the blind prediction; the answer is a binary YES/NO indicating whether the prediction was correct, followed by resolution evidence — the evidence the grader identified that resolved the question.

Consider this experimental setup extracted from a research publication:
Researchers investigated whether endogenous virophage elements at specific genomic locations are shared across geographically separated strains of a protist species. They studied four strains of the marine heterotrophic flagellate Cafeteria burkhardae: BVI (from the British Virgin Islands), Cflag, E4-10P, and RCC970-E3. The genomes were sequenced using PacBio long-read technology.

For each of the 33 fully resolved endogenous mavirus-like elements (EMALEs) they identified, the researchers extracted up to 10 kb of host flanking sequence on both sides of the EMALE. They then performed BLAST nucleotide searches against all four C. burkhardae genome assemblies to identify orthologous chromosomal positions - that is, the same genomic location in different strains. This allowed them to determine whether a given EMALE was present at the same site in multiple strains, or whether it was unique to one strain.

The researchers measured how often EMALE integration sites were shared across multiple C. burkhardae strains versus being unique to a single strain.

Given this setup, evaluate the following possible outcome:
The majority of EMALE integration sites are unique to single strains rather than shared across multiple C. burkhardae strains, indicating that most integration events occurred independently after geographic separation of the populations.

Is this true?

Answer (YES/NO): YES